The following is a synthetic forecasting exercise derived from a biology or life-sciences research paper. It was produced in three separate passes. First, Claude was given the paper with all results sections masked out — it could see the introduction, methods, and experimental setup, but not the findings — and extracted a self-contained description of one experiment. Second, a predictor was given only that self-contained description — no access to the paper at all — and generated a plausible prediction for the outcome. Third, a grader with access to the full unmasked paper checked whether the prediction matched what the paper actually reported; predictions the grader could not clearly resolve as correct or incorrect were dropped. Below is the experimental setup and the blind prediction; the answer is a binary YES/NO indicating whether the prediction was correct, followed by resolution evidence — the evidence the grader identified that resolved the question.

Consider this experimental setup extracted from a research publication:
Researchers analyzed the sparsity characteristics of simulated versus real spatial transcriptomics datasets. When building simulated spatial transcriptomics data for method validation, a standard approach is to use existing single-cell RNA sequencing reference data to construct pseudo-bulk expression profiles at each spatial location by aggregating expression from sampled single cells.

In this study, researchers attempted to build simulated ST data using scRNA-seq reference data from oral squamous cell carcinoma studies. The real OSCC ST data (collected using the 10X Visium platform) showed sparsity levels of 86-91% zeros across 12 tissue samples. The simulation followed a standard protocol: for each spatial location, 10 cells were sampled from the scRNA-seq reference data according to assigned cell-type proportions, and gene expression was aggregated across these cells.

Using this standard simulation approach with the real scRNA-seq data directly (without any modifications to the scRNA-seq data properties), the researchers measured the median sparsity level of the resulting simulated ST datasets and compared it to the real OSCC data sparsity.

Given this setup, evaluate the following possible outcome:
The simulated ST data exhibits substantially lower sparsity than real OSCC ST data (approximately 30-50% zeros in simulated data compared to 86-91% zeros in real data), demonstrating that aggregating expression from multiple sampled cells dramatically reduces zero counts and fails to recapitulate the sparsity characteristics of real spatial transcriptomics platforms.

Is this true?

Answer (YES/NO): NO